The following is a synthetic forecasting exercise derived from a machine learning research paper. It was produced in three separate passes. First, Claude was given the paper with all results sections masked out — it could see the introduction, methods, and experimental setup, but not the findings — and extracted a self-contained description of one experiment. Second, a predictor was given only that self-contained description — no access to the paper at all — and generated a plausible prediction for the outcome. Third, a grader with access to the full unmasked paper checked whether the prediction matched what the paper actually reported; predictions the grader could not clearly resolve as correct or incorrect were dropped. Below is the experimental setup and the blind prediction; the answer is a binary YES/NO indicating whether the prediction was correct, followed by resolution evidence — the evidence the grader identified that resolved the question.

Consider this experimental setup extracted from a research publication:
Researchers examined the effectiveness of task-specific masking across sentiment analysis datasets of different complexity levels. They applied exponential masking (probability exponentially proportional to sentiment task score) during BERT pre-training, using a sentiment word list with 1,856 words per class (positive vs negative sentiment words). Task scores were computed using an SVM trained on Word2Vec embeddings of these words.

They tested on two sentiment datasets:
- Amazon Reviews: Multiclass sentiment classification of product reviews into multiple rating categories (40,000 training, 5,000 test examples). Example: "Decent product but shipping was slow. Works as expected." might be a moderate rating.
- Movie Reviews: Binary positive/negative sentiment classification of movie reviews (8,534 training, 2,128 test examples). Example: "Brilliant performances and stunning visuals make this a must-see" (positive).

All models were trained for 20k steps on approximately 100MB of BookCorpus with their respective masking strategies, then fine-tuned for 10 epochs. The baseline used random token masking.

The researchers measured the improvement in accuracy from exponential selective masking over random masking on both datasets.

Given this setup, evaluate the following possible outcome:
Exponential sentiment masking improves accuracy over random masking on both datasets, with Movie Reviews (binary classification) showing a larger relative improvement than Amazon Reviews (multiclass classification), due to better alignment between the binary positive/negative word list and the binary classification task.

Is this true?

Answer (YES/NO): YES